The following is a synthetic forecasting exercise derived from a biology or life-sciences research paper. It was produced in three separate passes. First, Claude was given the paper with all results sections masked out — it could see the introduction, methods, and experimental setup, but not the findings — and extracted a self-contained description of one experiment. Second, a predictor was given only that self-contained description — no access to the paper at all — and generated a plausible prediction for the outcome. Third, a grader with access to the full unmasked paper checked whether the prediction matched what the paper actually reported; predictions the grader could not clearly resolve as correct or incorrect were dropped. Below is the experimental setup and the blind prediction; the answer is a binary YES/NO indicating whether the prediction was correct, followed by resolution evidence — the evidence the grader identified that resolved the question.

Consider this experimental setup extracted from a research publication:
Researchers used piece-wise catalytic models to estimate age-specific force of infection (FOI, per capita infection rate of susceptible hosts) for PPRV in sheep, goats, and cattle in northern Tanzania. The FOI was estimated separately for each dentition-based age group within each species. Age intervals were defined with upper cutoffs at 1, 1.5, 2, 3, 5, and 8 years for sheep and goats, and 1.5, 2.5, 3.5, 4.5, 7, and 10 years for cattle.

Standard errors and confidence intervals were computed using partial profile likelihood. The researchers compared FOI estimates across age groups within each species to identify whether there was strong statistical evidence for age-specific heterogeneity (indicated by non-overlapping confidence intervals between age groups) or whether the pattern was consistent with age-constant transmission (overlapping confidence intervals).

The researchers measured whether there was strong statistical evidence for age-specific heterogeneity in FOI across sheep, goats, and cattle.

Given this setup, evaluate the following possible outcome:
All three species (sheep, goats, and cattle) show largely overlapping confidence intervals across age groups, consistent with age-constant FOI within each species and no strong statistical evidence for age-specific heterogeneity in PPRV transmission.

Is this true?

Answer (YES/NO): NO